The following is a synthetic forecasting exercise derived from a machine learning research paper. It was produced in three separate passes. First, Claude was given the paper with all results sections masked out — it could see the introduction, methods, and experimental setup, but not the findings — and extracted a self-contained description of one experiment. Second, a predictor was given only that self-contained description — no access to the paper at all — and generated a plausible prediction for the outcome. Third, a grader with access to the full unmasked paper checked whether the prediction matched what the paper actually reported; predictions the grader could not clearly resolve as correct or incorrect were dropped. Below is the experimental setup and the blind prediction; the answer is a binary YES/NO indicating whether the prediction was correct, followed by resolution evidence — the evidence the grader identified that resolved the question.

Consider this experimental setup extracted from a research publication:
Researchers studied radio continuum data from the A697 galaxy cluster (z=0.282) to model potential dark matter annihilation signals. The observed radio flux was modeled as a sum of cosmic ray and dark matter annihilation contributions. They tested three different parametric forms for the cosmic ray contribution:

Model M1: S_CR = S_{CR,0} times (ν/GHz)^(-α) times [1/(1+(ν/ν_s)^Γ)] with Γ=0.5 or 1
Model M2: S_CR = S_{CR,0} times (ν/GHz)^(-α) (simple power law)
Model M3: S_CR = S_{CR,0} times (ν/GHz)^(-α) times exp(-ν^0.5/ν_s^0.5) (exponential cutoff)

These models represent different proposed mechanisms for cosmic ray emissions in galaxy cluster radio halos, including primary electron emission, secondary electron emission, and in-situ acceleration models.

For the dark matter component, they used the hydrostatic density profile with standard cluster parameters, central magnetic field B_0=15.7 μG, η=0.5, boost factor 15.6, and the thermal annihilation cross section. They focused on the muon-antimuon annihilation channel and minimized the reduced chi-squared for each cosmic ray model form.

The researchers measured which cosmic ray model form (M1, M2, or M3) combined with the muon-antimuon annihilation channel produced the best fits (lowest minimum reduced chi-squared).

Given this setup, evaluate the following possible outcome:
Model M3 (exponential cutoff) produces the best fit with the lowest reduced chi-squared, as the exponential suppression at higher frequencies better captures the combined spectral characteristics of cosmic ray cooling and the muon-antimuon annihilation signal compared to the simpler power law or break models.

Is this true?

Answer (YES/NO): YES